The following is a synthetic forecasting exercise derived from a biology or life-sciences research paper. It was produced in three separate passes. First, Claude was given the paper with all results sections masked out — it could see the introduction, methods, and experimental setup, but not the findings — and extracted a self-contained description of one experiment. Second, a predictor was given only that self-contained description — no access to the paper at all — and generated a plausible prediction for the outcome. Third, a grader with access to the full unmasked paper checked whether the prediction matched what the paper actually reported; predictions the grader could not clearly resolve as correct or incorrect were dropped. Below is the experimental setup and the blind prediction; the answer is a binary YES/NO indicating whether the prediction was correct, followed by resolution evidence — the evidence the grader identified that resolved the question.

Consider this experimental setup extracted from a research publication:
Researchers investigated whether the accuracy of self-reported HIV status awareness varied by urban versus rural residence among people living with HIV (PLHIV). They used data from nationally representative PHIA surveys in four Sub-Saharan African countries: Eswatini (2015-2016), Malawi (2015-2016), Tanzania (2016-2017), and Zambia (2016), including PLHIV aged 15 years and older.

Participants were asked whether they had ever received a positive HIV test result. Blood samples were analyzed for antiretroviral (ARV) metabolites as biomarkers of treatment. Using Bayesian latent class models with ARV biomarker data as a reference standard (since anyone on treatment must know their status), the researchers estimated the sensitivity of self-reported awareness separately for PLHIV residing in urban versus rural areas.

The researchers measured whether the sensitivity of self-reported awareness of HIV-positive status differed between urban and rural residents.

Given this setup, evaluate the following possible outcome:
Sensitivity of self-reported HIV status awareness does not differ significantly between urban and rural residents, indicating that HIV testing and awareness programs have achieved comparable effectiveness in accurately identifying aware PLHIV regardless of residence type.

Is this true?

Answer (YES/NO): YES